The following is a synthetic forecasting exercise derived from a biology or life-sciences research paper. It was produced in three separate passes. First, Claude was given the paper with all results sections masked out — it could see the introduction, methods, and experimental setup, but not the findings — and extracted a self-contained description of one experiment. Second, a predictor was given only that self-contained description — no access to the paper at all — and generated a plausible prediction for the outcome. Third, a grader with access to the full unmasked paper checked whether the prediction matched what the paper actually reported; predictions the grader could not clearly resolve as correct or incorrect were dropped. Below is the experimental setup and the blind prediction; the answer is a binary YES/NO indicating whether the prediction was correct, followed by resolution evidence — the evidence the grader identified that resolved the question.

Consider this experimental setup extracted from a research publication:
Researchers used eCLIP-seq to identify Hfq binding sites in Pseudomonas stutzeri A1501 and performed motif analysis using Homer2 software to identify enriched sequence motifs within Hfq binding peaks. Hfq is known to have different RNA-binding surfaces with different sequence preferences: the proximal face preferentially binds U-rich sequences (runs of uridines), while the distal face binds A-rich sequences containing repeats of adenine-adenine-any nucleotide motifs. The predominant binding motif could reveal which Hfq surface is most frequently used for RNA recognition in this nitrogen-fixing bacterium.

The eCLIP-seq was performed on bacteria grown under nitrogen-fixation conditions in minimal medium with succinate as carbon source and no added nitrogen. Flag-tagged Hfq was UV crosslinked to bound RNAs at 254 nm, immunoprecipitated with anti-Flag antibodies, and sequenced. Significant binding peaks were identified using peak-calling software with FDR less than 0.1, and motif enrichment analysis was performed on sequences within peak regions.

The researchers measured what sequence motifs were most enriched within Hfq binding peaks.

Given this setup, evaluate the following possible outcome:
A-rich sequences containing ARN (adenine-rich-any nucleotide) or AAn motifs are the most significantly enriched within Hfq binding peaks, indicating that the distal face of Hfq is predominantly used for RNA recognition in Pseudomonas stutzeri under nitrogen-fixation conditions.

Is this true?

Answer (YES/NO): YES